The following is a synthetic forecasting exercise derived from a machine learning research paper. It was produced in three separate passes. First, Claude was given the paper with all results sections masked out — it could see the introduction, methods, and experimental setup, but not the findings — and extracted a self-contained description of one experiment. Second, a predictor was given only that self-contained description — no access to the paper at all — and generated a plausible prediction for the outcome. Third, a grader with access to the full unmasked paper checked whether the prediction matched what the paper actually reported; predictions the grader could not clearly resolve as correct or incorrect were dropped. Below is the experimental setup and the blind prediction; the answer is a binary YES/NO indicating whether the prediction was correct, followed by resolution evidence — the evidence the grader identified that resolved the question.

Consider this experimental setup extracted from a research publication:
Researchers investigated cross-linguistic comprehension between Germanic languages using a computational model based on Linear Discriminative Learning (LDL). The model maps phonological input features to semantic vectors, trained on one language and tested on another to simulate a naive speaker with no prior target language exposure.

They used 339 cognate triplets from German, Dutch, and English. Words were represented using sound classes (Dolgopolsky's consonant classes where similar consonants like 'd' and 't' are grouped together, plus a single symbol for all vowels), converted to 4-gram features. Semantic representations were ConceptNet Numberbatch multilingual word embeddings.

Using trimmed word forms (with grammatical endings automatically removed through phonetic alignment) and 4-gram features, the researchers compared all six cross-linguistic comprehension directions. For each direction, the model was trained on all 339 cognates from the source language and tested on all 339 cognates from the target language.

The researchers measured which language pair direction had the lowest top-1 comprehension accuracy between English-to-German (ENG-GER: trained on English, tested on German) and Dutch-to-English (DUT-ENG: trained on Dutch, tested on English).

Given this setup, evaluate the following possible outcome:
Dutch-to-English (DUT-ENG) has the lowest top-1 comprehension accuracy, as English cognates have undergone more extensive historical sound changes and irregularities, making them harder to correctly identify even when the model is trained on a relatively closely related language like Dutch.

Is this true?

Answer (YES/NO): NO